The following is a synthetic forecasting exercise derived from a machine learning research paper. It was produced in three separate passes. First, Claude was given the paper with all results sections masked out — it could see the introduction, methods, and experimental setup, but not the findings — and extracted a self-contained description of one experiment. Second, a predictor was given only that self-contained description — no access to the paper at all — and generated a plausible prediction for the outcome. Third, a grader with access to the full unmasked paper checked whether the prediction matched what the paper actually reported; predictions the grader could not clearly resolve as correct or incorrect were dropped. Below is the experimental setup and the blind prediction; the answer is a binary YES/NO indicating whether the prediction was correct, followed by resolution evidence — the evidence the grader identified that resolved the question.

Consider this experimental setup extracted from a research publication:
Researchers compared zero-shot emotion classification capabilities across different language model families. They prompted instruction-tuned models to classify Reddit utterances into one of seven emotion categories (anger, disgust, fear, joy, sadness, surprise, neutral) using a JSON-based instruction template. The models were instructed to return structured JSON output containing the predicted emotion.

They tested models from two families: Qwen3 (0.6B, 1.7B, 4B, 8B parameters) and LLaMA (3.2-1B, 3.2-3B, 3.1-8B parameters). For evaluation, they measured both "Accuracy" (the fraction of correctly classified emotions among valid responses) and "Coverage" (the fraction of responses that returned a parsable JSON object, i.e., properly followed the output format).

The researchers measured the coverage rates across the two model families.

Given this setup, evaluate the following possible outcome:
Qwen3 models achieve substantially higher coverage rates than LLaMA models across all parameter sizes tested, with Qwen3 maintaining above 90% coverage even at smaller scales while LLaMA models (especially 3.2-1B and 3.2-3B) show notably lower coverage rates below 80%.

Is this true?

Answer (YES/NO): NO